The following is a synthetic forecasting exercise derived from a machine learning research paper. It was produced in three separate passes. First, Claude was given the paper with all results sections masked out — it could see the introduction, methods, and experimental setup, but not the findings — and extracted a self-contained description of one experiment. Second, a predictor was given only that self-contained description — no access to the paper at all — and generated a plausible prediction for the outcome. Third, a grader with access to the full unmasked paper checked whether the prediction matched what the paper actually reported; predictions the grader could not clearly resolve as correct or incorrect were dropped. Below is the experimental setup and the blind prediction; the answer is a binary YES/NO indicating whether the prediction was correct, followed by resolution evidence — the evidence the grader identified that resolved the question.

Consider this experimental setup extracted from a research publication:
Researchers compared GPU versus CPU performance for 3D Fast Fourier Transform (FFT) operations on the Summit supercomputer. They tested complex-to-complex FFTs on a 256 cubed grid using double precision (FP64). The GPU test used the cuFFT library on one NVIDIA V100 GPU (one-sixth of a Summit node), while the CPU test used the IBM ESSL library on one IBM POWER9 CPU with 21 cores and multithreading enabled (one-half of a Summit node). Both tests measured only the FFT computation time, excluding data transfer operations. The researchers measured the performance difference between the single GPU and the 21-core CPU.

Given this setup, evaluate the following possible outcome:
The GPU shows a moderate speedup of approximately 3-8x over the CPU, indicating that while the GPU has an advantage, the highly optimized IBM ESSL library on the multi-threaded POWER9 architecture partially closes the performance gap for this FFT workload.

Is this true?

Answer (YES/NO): NO